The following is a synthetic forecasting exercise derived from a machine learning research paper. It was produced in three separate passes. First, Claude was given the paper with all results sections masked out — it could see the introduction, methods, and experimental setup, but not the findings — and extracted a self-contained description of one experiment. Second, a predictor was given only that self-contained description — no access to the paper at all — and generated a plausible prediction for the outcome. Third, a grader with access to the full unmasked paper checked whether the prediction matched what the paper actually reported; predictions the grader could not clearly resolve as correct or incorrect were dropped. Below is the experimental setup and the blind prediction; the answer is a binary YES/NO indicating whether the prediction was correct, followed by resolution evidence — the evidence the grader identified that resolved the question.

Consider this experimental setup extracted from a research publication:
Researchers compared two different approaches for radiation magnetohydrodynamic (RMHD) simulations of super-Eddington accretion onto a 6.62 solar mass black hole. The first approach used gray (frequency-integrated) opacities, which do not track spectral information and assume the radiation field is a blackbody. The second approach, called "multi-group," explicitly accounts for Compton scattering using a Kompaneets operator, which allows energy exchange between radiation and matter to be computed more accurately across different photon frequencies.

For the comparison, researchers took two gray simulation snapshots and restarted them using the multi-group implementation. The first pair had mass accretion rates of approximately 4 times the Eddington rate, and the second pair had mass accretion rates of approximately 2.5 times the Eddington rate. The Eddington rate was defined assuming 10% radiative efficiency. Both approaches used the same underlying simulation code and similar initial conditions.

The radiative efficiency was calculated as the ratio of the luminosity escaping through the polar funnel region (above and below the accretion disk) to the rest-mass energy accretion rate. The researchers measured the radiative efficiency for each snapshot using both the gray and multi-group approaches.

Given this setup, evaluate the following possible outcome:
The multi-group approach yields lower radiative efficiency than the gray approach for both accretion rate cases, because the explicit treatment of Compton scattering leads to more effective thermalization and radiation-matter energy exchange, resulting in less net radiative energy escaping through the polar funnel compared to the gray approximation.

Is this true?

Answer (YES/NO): NO